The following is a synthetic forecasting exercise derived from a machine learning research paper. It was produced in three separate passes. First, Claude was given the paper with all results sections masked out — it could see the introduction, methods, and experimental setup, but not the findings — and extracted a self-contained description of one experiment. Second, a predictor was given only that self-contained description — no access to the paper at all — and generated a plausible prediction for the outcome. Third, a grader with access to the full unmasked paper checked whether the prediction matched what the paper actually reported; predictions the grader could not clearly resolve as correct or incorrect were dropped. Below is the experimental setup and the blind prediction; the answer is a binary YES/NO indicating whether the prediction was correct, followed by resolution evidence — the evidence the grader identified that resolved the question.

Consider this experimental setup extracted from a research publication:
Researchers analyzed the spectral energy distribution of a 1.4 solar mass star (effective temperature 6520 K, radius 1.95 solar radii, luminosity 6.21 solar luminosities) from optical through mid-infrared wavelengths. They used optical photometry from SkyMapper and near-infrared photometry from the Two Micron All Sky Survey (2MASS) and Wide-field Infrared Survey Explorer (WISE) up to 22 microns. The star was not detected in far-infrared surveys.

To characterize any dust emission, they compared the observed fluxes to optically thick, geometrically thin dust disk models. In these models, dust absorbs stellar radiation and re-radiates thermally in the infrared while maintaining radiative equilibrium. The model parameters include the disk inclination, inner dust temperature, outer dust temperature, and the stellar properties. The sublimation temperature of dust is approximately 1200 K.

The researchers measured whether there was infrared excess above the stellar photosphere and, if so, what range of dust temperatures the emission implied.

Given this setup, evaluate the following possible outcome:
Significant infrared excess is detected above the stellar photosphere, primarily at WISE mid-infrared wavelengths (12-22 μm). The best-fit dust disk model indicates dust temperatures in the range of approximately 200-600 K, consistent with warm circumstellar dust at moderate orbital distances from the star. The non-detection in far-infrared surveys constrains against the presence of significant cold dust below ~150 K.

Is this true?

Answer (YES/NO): NO